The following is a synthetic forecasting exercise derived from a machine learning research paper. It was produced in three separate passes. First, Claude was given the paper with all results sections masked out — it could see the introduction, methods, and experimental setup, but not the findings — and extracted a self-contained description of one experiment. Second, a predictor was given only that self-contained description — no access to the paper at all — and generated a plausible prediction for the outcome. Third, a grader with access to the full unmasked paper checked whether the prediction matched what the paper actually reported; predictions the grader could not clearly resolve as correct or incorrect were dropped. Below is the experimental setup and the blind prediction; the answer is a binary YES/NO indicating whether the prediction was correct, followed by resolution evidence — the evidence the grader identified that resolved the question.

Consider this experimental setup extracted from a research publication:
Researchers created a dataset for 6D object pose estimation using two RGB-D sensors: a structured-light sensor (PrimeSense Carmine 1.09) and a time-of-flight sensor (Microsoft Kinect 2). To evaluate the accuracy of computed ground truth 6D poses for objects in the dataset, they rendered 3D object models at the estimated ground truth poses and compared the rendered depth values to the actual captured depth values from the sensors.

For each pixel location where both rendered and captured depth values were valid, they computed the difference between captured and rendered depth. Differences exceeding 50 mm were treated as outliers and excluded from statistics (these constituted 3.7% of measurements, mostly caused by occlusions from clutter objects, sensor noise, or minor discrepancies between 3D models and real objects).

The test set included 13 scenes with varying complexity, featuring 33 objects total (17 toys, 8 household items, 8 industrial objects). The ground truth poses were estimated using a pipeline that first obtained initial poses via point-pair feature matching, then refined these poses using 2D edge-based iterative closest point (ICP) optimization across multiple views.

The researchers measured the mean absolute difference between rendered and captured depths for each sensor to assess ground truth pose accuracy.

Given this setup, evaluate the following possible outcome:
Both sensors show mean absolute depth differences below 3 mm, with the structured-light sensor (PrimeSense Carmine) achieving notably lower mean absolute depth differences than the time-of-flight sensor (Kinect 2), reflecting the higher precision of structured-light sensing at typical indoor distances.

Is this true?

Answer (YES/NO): NO